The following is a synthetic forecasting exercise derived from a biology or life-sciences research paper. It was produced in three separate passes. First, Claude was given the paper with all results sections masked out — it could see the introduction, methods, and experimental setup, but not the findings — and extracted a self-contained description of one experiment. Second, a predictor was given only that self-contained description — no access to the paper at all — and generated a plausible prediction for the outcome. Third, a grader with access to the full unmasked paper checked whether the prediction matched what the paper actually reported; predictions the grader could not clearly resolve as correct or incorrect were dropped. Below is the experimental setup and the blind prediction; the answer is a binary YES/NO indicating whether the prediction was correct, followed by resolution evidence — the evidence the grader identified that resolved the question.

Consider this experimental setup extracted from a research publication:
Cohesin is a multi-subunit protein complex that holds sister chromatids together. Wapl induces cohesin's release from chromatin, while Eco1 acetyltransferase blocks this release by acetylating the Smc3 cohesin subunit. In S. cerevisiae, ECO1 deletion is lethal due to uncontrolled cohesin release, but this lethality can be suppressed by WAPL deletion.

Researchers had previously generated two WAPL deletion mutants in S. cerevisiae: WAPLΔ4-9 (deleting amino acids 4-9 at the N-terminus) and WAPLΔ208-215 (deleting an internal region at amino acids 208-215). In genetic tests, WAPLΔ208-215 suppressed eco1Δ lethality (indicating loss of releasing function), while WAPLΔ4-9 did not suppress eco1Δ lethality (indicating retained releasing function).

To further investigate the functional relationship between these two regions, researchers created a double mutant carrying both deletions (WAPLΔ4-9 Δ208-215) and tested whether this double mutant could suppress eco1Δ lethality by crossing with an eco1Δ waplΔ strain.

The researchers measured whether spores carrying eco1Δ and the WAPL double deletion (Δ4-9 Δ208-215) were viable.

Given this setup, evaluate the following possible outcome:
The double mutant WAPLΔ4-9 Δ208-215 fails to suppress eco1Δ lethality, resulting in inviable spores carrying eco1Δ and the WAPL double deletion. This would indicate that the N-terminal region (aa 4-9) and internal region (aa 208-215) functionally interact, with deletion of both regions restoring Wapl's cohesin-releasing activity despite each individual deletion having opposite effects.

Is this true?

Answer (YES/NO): NO